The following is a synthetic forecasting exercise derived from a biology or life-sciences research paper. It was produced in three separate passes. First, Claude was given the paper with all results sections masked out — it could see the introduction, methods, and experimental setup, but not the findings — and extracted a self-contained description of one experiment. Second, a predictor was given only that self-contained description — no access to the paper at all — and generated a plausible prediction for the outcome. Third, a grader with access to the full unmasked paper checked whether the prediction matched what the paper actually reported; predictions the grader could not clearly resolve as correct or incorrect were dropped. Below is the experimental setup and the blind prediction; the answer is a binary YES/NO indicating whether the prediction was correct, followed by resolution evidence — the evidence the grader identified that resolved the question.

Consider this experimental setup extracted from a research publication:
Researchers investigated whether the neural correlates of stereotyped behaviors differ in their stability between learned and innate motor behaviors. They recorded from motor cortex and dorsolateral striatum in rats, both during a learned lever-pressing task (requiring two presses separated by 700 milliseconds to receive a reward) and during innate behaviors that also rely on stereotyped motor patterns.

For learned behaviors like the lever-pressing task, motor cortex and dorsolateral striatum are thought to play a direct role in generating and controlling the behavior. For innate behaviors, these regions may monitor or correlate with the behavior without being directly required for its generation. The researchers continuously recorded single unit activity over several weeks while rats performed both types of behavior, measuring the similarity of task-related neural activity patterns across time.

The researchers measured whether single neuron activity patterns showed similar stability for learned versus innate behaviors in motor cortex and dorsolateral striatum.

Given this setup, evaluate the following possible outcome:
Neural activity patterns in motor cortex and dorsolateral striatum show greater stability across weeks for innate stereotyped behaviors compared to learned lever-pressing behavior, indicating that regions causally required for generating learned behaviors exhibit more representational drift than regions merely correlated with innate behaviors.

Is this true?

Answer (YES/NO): NO